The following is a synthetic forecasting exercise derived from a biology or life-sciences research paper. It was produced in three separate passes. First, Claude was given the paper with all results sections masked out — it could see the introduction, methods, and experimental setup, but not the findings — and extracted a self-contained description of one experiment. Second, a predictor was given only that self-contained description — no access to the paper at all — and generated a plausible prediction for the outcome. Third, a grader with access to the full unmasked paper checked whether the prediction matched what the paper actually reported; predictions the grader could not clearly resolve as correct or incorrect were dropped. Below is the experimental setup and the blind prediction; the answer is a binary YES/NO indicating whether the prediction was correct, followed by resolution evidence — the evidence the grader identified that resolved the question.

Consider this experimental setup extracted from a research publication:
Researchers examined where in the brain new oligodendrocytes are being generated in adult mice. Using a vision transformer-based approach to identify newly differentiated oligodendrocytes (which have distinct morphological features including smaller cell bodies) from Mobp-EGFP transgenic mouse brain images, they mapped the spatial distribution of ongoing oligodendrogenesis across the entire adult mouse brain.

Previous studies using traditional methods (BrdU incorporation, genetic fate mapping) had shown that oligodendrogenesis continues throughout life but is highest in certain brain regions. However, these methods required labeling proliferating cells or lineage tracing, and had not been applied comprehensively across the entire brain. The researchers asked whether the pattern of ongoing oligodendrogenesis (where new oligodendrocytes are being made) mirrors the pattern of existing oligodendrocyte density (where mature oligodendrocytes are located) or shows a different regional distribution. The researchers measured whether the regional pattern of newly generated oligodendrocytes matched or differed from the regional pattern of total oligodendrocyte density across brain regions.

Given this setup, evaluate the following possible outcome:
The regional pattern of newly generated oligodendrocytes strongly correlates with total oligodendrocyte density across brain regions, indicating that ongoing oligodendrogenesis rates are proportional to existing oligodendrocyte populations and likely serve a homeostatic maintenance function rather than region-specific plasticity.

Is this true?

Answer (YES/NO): YES